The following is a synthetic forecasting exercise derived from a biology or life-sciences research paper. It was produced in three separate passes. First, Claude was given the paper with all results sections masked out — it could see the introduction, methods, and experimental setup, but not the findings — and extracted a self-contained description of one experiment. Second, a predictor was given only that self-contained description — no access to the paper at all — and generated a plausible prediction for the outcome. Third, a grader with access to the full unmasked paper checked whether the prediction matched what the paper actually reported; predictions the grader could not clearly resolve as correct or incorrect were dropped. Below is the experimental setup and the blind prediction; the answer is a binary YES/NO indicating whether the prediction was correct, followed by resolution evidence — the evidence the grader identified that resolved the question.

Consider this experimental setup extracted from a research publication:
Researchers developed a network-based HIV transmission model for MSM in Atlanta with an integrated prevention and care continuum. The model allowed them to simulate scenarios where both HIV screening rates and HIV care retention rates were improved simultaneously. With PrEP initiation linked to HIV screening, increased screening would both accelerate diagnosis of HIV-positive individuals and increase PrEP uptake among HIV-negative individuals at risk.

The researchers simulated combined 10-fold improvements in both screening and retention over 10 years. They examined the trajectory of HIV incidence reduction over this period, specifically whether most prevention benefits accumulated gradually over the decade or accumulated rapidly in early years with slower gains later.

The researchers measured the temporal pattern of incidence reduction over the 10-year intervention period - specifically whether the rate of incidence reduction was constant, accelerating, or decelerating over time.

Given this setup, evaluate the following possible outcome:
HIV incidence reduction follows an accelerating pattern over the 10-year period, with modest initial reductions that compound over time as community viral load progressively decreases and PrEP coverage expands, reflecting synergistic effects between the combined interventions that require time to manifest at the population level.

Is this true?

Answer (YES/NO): NO